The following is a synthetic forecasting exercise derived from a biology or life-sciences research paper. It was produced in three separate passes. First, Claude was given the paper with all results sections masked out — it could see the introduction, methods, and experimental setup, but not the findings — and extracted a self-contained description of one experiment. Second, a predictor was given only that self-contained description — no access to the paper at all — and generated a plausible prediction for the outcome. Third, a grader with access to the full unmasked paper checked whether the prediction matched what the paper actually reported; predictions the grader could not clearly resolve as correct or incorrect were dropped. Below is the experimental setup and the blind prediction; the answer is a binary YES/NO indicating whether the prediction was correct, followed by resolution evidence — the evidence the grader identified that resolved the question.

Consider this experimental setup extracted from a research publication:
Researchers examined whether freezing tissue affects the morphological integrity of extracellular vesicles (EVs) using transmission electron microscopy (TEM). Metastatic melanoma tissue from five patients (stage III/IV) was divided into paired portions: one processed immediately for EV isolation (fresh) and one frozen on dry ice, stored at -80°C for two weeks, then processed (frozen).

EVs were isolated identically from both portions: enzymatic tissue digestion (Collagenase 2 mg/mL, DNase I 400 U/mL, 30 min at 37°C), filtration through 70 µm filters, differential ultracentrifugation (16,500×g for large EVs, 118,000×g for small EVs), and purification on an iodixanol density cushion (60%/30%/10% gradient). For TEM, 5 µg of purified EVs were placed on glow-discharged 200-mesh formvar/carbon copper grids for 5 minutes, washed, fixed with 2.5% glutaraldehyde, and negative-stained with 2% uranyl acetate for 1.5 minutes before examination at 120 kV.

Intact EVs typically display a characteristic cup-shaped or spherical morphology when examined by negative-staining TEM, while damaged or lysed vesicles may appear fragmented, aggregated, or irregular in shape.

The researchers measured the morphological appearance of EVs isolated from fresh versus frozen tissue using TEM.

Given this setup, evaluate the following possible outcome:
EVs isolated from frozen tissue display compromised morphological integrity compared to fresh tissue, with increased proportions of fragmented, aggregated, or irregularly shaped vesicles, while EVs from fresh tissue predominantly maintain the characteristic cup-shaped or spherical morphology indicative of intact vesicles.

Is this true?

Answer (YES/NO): NO